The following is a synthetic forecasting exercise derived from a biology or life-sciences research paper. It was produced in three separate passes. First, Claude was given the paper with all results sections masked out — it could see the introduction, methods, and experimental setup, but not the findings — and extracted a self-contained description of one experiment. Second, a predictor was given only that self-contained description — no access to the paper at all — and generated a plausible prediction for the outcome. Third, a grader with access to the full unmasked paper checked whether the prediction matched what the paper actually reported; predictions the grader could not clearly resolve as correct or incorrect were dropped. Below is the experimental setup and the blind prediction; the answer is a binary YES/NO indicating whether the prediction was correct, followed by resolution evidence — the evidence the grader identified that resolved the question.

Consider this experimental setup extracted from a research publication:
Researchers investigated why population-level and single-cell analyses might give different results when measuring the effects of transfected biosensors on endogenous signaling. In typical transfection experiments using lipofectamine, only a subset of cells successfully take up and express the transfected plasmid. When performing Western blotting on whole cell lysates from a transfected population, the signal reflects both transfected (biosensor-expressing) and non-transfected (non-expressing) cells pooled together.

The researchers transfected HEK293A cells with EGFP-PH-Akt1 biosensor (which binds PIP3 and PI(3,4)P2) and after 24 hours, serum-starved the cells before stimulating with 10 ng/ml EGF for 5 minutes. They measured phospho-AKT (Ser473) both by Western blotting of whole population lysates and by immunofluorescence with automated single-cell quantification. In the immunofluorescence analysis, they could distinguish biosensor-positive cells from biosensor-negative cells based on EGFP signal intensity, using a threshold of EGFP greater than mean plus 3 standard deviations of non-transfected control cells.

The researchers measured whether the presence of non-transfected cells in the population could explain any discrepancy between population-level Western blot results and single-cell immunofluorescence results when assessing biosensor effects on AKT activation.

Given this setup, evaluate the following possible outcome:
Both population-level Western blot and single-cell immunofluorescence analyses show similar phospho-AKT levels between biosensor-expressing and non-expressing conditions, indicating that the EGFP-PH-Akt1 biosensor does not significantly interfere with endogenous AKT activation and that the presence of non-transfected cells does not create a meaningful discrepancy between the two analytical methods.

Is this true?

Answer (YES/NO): NO